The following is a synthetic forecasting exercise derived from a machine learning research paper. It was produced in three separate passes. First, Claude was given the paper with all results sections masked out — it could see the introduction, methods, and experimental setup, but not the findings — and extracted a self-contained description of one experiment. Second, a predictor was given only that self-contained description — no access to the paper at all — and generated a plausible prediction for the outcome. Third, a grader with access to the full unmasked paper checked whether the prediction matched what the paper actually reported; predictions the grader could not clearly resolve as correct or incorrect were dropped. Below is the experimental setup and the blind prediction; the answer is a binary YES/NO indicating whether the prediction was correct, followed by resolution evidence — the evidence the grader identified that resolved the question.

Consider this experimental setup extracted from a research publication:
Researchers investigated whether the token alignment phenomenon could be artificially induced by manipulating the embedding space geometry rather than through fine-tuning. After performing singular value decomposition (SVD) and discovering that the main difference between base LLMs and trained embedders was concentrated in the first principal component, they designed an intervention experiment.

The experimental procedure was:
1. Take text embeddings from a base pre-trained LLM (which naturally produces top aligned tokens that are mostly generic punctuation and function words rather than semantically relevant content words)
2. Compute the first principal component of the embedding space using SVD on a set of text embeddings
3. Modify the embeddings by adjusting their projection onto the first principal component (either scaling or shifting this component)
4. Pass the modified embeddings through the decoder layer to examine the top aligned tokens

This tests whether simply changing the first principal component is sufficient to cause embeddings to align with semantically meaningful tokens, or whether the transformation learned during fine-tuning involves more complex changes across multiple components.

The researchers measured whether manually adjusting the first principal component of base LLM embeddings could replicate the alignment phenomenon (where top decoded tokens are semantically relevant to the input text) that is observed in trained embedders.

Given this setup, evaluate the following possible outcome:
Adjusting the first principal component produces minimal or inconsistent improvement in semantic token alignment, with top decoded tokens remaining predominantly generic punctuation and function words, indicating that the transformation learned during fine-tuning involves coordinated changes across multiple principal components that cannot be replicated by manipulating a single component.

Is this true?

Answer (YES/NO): NO